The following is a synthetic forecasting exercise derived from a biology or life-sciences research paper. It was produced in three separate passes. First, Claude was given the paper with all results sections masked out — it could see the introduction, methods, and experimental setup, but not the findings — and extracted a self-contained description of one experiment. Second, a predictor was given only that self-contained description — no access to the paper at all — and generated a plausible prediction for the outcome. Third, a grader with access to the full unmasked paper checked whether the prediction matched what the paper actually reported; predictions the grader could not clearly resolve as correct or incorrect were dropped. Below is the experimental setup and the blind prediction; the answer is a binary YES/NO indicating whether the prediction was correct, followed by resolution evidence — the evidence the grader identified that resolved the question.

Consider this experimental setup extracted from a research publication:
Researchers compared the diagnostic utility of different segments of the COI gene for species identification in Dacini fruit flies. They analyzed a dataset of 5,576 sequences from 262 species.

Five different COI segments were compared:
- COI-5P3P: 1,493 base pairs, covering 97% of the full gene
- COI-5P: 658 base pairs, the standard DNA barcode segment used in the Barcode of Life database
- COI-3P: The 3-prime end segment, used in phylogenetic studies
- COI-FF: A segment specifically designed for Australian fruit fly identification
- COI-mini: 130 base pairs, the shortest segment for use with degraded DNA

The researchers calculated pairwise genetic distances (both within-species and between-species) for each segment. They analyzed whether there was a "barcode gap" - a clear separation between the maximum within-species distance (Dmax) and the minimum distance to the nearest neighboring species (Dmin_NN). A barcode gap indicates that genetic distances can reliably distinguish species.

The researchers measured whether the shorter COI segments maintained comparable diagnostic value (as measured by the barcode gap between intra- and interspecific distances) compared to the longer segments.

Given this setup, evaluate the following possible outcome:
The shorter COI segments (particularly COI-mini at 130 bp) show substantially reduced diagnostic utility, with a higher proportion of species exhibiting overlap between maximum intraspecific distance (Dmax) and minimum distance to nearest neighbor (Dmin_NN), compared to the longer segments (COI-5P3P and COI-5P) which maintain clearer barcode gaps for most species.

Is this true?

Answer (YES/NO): YES